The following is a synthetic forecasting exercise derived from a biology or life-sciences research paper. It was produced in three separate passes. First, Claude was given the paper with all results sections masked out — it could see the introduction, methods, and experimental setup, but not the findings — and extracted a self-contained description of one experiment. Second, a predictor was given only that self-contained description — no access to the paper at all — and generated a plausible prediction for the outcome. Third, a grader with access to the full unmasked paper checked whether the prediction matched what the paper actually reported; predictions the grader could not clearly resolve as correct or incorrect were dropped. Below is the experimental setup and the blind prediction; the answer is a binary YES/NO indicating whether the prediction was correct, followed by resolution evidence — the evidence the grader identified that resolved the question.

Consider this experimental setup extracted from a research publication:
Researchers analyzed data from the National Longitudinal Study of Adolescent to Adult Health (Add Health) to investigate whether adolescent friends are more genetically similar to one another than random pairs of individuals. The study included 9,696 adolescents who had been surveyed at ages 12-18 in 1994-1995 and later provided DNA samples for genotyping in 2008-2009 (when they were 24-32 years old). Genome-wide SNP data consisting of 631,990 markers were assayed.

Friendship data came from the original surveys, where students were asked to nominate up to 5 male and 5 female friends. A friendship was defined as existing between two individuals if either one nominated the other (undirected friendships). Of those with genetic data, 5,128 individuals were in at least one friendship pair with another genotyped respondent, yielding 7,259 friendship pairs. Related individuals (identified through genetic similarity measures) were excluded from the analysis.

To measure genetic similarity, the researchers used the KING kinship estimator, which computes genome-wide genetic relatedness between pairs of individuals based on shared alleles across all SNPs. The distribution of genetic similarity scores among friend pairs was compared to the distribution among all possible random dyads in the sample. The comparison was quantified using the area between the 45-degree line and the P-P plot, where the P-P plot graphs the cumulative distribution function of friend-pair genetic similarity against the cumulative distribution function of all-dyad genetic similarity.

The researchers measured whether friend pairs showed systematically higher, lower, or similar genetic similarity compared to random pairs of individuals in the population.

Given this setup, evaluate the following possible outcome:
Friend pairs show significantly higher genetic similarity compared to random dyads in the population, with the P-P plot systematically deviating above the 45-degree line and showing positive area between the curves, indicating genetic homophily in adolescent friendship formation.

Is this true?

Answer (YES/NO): YES